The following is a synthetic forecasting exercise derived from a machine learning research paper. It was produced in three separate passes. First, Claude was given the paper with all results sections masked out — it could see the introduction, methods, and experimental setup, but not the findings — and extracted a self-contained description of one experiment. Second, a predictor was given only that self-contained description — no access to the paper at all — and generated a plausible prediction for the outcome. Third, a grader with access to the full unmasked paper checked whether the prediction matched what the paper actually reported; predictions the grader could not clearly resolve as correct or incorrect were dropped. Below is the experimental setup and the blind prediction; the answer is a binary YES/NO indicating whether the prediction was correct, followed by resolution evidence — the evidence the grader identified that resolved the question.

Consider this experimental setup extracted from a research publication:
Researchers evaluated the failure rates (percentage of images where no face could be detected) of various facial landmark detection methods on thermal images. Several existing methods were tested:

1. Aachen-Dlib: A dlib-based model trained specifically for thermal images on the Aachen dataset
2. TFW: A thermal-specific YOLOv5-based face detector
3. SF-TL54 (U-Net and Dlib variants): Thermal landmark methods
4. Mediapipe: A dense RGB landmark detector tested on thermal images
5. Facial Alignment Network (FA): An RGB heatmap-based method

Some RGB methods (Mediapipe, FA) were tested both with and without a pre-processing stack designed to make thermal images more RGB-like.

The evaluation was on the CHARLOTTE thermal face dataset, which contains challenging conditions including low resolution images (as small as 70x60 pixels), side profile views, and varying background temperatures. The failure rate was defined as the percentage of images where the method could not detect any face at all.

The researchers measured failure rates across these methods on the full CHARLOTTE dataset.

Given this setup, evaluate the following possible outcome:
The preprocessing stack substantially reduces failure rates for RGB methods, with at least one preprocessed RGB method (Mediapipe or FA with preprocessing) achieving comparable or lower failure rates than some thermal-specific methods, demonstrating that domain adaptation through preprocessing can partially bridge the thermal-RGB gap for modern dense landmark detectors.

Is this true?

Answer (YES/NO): YES